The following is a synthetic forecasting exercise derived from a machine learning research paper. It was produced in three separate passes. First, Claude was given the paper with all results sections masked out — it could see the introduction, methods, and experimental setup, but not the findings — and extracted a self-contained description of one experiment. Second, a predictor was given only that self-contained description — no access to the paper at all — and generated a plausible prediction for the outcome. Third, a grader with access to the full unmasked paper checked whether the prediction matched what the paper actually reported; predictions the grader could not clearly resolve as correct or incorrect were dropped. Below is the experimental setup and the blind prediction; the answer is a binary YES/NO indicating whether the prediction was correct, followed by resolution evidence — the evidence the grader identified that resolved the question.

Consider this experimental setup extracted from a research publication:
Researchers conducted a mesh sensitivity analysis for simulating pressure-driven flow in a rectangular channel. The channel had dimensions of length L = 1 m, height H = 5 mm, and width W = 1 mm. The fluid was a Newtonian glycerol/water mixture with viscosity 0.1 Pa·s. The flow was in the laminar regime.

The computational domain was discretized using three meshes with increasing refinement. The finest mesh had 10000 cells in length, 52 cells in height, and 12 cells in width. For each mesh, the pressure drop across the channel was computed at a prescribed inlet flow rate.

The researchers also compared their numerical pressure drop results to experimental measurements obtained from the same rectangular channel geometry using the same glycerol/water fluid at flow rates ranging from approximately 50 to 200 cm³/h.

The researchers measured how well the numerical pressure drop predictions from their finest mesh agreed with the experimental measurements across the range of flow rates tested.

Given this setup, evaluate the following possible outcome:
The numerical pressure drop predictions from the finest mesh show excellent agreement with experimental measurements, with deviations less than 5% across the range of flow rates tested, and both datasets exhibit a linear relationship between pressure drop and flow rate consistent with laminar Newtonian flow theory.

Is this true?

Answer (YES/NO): NO